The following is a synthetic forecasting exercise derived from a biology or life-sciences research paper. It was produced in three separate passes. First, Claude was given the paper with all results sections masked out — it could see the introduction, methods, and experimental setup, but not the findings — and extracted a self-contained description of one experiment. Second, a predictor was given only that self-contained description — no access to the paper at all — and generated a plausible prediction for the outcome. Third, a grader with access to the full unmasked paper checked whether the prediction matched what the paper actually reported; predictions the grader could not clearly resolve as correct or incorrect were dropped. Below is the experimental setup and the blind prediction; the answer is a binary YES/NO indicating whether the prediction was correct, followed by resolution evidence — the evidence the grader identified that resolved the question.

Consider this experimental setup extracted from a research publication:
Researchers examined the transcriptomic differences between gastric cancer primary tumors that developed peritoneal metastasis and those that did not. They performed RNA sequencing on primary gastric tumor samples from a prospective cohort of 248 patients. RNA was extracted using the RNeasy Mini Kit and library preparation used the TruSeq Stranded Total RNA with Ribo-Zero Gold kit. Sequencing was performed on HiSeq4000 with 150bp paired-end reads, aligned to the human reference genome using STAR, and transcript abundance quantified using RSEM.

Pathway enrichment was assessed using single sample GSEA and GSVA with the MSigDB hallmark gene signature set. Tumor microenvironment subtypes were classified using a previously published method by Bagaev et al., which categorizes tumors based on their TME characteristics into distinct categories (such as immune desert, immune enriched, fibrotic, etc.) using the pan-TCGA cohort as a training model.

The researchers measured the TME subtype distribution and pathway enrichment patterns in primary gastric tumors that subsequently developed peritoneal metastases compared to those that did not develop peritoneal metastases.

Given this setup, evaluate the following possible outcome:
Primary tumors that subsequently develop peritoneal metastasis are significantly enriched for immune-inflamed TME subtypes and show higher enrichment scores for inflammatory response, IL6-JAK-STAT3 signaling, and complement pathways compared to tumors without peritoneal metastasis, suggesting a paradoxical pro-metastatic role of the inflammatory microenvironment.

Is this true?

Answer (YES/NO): NO